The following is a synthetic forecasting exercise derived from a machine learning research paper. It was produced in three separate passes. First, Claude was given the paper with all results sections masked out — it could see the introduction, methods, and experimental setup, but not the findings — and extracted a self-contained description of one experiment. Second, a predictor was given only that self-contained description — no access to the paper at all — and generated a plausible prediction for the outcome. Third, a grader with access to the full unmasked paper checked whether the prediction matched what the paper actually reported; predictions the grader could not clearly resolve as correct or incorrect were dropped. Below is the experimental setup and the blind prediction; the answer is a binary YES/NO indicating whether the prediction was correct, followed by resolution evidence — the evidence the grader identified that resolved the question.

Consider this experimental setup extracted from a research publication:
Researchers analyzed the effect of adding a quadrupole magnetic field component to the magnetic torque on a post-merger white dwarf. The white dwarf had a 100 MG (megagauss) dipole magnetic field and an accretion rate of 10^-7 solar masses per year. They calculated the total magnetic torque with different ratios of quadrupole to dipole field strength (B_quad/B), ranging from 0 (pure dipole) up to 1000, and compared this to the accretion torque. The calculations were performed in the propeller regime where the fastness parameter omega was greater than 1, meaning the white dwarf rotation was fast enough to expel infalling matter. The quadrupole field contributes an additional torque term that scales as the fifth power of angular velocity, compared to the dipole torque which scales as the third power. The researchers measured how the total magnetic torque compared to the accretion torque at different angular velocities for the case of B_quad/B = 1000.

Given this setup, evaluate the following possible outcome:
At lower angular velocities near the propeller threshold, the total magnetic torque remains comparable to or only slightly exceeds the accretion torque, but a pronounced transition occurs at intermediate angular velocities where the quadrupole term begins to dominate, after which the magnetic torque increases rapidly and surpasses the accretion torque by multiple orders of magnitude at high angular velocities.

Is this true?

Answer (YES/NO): NO